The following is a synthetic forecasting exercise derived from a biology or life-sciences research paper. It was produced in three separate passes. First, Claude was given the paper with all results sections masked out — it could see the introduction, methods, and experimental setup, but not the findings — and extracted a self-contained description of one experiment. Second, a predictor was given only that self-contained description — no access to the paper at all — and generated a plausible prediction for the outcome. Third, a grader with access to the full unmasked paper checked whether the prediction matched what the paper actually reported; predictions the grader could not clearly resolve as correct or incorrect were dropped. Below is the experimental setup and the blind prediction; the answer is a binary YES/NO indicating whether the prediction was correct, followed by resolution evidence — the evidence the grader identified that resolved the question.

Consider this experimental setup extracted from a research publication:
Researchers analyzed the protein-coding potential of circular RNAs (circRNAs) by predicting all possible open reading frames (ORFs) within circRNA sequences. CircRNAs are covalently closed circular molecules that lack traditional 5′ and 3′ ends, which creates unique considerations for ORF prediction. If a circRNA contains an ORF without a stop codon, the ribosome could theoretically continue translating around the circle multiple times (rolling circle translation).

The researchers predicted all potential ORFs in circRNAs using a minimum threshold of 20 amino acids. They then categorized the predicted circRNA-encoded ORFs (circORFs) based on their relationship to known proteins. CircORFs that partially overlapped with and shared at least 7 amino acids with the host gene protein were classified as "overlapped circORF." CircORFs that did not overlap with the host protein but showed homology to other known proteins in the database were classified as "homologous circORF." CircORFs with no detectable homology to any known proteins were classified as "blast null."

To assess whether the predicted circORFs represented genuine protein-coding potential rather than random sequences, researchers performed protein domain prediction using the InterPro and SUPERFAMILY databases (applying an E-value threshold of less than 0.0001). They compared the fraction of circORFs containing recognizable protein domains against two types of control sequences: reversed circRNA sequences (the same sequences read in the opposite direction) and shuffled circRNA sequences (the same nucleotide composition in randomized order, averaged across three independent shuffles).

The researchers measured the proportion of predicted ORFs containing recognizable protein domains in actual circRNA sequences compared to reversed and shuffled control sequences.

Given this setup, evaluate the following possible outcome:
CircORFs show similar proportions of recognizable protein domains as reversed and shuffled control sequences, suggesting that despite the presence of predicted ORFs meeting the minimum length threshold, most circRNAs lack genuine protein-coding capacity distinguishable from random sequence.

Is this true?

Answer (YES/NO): NO